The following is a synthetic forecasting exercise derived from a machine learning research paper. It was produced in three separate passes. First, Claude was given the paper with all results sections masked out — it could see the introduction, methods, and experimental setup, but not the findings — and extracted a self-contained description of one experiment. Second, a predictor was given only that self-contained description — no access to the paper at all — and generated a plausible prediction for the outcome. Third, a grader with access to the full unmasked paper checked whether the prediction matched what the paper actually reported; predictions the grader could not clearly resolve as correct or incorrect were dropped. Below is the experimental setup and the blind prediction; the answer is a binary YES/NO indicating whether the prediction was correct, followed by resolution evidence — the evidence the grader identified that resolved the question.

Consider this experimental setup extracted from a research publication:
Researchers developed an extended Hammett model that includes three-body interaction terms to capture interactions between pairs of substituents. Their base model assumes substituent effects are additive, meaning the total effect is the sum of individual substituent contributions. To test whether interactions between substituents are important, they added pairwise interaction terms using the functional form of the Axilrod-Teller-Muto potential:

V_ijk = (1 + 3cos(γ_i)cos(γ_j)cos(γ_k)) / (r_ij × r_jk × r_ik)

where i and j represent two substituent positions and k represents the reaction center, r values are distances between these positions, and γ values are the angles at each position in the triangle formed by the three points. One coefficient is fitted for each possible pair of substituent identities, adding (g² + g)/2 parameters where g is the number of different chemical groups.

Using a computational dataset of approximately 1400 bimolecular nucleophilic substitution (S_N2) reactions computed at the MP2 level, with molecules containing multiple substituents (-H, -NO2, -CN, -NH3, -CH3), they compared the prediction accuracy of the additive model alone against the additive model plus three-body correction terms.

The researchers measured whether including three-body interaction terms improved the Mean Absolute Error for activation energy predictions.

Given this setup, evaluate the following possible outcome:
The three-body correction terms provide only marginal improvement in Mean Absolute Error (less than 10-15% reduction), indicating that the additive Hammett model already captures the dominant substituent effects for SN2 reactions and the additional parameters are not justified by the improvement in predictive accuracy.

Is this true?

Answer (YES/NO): NO